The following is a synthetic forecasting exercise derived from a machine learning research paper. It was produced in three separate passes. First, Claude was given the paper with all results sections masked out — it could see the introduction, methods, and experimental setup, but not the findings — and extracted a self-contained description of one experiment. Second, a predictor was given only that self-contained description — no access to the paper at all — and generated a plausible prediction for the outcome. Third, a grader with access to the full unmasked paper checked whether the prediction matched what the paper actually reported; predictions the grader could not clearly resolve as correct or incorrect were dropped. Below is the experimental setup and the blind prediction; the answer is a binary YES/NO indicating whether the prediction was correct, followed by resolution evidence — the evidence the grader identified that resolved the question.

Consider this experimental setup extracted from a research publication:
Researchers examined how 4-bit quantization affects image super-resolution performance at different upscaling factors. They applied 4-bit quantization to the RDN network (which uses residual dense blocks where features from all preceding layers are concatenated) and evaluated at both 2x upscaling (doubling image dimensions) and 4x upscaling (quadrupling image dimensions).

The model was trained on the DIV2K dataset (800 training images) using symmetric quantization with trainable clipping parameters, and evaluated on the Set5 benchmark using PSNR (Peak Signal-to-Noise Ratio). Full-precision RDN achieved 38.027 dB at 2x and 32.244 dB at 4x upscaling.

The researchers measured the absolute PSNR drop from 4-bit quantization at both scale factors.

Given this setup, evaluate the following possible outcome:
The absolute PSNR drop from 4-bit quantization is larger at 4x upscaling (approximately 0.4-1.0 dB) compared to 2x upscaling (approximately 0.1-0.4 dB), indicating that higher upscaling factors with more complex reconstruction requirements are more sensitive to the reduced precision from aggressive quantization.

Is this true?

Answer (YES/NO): NO